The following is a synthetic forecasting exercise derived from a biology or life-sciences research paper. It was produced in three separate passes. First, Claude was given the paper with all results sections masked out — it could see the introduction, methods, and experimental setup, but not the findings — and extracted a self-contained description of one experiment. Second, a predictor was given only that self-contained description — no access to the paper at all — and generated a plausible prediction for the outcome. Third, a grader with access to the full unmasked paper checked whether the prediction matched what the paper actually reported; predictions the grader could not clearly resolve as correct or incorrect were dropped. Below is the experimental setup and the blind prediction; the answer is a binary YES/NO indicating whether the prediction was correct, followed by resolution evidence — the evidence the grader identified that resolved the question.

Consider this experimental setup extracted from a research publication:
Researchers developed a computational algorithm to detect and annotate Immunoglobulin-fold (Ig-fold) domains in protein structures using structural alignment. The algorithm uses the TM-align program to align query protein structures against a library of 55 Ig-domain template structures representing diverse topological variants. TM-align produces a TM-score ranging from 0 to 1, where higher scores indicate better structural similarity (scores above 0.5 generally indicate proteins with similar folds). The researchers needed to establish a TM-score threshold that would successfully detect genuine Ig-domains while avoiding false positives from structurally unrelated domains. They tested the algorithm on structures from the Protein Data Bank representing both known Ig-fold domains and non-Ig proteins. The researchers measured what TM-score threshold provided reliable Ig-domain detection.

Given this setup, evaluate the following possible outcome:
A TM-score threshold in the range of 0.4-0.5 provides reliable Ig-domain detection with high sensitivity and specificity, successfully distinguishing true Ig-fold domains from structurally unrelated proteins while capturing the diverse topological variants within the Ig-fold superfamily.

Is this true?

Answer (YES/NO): YES